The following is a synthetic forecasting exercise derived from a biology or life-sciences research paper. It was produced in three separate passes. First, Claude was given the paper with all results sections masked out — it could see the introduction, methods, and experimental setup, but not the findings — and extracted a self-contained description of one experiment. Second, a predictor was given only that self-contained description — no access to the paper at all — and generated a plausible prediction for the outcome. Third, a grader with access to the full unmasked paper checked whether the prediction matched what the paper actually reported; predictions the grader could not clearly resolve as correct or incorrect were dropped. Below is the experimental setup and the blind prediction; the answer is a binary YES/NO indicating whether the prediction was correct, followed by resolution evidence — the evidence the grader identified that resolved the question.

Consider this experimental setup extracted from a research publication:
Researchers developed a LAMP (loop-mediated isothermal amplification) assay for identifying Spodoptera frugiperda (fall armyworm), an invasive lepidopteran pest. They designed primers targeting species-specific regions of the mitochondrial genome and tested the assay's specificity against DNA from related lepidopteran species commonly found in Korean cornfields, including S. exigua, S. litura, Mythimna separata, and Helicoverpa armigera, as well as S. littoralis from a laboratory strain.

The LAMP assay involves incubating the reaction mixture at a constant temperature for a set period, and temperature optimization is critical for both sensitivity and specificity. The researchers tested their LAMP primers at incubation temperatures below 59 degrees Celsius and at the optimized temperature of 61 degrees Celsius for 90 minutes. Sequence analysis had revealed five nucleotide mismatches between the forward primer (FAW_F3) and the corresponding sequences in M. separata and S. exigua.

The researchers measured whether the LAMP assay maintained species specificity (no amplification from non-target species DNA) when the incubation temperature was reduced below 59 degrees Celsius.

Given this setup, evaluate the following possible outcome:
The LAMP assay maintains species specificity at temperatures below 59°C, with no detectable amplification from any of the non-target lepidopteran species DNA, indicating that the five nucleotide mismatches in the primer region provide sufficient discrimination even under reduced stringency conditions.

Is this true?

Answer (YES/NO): NO